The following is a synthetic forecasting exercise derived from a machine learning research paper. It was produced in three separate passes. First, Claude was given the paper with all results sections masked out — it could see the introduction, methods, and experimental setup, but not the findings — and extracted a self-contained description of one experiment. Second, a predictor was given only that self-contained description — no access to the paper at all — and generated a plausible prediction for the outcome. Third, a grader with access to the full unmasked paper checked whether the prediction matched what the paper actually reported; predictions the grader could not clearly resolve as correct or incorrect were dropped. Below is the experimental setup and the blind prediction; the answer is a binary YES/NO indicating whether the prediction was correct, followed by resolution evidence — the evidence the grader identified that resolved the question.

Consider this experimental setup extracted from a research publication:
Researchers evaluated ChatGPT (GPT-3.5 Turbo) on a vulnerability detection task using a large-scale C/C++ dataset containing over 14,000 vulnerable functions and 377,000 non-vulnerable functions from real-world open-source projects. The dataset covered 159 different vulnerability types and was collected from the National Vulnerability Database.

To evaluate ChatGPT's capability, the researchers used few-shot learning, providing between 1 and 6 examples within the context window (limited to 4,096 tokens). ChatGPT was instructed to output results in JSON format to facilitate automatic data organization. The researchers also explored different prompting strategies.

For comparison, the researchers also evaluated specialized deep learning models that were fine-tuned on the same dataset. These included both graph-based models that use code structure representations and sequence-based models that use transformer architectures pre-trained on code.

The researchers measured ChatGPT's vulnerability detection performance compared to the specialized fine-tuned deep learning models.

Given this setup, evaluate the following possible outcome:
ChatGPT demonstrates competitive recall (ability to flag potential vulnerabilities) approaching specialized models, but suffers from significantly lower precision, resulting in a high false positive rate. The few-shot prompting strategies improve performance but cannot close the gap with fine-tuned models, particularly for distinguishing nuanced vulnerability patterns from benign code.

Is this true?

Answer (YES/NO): NO